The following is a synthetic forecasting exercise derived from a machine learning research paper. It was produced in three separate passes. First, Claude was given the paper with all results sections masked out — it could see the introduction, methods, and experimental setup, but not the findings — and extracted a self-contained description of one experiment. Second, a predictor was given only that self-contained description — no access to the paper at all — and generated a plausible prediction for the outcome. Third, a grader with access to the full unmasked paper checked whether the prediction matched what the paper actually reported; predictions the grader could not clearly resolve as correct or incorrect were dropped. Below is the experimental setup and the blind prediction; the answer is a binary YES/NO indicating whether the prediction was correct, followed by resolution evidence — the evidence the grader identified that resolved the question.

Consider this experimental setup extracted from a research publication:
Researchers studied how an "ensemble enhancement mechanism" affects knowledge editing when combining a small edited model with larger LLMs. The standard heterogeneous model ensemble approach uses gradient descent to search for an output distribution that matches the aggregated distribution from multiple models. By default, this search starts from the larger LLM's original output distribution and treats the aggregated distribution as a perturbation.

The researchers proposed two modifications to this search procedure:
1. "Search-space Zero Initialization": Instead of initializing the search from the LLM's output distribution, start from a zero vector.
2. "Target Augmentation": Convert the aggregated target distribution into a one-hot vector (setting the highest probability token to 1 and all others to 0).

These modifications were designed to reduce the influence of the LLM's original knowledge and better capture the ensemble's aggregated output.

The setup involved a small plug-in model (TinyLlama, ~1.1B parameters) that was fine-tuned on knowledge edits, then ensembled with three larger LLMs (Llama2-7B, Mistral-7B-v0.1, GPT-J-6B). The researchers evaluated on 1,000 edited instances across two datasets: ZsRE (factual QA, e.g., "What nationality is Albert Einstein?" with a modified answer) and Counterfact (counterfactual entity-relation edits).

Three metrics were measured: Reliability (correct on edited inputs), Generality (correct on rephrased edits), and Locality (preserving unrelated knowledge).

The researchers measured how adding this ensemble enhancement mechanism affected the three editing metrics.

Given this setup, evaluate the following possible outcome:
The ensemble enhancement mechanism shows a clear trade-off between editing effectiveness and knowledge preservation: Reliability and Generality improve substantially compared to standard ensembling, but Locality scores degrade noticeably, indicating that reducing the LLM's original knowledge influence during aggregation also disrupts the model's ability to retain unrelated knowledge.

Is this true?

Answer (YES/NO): NO